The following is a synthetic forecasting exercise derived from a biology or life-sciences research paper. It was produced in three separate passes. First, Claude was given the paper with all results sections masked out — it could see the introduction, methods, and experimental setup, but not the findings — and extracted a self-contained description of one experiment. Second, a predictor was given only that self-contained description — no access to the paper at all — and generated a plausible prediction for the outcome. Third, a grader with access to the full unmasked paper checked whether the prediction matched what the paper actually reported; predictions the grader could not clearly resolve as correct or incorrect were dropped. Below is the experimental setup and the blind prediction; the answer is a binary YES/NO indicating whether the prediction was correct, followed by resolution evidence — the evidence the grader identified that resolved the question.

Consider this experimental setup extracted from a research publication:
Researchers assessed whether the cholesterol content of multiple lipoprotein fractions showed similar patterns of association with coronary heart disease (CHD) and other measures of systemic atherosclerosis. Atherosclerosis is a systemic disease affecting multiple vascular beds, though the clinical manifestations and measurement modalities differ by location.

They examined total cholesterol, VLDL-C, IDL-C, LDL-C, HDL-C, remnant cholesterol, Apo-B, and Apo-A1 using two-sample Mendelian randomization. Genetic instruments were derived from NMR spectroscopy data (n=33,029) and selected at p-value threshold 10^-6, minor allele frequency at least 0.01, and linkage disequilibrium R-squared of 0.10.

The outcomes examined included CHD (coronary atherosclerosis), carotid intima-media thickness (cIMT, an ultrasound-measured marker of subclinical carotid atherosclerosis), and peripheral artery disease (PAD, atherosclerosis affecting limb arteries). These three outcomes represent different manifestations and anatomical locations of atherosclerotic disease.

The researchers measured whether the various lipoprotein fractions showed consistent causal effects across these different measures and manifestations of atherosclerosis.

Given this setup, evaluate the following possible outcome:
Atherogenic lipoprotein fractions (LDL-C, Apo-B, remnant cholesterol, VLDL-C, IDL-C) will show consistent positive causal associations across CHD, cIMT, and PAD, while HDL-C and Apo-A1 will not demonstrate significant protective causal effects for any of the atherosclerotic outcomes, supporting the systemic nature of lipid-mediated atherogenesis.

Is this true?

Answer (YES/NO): NO